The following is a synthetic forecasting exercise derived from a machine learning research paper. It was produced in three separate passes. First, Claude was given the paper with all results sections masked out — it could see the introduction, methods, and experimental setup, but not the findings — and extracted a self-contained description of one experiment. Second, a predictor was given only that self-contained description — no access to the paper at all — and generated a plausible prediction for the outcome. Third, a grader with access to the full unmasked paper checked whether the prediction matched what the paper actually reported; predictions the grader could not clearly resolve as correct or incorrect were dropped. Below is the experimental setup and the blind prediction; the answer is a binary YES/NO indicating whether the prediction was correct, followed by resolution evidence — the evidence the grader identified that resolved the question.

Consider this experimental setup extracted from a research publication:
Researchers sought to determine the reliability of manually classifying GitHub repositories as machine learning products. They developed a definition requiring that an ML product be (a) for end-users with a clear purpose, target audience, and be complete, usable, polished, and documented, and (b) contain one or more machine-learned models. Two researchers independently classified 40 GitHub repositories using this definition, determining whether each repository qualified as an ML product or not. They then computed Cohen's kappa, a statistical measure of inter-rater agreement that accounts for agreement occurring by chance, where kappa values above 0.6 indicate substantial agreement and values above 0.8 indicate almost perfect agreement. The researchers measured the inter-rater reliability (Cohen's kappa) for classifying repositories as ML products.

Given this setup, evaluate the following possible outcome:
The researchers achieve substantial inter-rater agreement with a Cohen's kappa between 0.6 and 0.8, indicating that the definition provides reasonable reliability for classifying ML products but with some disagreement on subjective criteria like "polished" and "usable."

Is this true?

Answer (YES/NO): YES